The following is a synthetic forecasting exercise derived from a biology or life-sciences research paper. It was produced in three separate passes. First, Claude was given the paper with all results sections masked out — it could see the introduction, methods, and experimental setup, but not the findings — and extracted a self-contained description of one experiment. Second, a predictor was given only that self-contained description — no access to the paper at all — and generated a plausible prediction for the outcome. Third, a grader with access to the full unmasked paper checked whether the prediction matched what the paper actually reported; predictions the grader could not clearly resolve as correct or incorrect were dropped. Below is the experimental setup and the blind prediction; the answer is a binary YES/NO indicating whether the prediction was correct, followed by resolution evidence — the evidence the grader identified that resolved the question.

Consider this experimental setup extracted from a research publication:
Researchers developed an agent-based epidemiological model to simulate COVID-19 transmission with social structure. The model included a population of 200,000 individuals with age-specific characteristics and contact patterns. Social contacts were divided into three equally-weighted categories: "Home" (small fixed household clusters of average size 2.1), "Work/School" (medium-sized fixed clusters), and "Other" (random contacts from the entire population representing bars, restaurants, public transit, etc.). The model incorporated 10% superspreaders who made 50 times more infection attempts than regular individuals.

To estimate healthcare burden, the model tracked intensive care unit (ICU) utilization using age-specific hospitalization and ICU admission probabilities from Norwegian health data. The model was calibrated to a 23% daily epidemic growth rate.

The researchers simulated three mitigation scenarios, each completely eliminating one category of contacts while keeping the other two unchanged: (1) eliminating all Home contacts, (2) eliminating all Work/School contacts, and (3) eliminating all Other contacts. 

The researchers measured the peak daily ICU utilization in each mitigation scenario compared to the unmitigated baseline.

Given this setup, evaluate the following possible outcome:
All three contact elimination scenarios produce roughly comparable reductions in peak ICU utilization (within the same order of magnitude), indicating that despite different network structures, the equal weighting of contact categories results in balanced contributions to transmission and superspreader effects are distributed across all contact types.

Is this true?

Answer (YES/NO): NO